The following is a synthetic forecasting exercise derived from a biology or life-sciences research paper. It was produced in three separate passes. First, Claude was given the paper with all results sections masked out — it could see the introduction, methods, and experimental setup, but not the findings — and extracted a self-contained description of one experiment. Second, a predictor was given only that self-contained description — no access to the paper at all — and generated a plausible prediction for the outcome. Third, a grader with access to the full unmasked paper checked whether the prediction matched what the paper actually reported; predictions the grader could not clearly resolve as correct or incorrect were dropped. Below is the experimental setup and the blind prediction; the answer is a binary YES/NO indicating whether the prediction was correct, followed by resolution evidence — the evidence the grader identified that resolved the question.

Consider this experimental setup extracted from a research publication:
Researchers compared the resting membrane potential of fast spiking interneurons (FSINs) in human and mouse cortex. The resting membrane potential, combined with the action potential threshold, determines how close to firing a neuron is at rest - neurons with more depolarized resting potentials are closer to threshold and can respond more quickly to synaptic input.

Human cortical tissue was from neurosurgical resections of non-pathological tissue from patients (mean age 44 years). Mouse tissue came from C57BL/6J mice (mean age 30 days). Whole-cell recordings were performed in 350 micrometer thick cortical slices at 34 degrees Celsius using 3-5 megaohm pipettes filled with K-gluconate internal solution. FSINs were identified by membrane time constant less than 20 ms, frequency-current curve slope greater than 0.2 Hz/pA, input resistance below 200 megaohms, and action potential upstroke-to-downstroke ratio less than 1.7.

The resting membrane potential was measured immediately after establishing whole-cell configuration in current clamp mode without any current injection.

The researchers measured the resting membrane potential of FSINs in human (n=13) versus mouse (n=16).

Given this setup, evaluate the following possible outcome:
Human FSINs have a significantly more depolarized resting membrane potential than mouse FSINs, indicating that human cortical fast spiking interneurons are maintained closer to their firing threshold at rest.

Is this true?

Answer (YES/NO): NO